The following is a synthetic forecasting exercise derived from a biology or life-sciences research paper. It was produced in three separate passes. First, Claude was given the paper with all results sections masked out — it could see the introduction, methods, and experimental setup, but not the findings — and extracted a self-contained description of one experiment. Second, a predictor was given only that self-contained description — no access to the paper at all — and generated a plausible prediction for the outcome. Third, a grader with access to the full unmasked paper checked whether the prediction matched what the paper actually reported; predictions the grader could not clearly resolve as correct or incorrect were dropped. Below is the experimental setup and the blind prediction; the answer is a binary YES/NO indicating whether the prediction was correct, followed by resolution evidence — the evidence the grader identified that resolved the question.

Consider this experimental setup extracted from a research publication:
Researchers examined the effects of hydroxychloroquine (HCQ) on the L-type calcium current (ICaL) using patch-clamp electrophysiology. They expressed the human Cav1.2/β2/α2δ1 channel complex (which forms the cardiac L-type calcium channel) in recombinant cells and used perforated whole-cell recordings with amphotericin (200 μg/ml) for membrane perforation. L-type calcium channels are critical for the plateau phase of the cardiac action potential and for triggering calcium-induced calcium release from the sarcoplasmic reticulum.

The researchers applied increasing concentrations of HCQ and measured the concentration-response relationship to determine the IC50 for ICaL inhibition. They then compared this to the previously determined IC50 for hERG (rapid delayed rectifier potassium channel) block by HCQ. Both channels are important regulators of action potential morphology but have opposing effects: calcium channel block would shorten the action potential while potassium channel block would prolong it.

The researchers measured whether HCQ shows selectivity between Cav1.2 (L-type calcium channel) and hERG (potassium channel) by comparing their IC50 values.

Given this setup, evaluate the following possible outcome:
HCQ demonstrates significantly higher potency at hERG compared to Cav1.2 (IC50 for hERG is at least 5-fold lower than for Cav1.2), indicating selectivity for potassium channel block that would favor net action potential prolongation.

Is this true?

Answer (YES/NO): YES